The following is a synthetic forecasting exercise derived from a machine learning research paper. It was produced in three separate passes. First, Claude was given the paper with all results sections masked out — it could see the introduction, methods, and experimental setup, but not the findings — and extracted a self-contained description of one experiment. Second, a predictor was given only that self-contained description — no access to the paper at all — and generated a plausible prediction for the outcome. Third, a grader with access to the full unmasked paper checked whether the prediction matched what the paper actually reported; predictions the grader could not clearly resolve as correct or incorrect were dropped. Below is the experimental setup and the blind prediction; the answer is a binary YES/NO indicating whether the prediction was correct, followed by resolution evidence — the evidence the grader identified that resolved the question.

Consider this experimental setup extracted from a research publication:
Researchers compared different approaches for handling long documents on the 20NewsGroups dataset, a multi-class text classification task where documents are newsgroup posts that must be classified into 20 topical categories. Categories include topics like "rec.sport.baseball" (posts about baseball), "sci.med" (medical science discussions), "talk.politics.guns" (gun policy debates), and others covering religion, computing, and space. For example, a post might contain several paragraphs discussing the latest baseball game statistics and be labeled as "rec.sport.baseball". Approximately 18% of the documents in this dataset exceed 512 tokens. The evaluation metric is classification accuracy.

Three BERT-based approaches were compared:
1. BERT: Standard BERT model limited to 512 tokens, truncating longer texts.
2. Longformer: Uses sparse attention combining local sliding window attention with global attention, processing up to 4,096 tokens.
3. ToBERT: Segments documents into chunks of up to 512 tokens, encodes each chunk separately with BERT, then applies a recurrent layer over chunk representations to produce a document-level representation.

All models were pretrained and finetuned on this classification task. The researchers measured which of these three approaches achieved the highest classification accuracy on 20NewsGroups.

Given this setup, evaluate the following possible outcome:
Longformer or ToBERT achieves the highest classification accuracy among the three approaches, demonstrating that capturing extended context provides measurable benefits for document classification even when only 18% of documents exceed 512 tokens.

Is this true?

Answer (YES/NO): NO